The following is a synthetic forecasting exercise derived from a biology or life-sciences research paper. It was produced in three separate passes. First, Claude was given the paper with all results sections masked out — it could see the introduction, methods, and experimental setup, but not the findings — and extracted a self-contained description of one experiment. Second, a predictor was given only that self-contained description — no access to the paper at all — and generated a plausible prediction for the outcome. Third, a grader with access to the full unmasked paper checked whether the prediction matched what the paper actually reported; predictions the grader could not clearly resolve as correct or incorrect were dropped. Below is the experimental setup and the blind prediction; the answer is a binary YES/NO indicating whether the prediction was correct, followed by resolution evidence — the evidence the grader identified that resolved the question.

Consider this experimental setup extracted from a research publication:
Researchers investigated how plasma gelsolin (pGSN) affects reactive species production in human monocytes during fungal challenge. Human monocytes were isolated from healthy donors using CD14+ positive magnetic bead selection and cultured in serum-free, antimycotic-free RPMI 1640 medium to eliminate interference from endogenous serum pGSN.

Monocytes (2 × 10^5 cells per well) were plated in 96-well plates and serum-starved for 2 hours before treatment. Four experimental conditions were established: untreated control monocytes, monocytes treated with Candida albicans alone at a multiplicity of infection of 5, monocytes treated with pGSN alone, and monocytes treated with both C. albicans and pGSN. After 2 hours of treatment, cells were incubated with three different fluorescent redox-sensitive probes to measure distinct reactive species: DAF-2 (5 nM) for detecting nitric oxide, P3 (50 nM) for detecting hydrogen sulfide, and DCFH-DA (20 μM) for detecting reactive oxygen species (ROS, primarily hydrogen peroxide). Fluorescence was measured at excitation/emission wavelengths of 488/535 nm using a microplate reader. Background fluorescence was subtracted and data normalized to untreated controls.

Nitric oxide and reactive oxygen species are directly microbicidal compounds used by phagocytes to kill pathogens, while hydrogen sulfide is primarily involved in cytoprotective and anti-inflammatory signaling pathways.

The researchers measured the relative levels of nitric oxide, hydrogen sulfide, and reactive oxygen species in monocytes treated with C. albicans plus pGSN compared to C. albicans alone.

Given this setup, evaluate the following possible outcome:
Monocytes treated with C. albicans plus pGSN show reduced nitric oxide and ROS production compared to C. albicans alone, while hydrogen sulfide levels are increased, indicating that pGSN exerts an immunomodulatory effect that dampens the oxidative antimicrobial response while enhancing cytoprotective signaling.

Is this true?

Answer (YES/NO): NO